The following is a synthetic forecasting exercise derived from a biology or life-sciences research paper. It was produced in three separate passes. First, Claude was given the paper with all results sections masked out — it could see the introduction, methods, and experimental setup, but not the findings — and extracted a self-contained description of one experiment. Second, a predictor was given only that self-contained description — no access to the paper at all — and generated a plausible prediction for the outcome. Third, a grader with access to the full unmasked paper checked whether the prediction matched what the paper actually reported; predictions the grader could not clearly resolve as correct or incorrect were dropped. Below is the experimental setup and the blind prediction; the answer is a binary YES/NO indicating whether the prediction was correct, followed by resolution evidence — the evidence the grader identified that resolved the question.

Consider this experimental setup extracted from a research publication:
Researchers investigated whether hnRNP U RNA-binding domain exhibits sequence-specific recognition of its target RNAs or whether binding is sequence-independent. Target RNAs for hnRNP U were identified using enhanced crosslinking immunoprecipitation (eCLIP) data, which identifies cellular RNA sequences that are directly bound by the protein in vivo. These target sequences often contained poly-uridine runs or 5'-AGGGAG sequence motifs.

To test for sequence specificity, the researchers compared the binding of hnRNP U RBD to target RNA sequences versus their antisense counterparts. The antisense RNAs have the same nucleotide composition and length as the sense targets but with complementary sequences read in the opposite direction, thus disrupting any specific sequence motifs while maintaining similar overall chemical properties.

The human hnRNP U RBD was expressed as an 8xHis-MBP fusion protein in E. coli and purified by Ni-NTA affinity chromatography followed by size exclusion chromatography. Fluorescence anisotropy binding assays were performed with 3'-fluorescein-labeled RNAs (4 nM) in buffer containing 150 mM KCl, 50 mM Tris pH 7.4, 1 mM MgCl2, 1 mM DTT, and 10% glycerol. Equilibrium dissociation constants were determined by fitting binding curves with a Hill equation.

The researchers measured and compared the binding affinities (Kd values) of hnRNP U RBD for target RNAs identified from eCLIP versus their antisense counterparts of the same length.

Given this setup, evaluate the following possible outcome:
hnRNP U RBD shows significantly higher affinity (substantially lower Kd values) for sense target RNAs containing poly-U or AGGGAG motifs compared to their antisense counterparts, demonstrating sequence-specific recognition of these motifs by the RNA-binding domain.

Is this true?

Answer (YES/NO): NO